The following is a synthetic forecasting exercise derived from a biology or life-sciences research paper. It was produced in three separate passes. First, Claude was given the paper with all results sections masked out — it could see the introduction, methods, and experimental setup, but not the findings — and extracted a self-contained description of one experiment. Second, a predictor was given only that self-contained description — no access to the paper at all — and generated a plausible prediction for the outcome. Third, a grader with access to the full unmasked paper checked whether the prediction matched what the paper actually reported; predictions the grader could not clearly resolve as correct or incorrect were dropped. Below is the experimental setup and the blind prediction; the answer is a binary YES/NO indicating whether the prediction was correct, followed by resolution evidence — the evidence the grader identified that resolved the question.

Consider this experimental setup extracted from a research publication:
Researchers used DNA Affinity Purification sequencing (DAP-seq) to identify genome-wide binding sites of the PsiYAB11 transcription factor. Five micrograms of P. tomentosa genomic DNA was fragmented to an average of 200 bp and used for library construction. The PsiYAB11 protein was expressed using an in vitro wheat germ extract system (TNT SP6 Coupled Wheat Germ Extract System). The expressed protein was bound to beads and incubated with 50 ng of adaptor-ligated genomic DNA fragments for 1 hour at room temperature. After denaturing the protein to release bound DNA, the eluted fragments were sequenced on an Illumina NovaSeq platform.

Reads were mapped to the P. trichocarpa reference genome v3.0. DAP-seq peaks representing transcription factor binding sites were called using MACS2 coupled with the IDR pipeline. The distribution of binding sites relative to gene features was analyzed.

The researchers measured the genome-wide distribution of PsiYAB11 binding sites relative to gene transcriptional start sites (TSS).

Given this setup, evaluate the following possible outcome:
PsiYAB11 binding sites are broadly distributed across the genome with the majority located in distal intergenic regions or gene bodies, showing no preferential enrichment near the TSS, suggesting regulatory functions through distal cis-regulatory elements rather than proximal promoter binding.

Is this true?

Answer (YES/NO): NO